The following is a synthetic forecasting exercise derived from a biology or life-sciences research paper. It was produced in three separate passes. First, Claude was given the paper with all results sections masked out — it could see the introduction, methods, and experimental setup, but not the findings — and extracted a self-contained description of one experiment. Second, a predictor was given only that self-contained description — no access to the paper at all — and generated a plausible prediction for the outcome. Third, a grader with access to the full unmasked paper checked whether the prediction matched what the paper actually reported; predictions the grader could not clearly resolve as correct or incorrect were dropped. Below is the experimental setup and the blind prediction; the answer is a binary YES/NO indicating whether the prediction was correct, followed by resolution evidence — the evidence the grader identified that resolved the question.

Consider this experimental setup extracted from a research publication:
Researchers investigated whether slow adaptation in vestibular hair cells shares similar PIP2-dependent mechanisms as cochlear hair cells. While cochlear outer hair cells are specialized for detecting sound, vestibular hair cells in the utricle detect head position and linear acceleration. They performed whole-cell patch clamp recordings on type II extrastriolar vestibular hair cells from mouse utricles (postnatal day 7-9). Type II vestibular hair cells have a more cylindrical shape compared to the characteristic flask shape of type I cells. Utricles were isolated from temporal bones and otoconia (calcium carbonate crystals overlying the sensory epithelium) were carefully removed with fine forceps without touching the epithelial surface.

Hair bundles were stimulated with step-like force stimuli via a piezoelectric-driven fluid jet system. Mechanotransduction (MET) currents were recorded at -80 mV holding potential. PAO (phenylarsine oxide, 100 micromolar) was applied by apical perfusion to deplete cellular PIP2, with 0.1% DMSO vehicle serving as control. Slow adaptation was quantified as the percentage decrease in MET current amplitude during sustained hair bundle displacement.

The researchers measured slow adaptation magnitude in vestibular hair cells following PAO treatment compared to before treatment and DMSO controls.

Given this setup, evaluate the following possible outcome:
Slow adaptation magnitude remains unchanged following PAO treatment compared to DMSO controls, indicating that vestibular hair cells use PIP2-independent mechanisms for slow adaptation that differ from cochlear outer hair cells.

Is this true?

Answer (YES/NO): NO